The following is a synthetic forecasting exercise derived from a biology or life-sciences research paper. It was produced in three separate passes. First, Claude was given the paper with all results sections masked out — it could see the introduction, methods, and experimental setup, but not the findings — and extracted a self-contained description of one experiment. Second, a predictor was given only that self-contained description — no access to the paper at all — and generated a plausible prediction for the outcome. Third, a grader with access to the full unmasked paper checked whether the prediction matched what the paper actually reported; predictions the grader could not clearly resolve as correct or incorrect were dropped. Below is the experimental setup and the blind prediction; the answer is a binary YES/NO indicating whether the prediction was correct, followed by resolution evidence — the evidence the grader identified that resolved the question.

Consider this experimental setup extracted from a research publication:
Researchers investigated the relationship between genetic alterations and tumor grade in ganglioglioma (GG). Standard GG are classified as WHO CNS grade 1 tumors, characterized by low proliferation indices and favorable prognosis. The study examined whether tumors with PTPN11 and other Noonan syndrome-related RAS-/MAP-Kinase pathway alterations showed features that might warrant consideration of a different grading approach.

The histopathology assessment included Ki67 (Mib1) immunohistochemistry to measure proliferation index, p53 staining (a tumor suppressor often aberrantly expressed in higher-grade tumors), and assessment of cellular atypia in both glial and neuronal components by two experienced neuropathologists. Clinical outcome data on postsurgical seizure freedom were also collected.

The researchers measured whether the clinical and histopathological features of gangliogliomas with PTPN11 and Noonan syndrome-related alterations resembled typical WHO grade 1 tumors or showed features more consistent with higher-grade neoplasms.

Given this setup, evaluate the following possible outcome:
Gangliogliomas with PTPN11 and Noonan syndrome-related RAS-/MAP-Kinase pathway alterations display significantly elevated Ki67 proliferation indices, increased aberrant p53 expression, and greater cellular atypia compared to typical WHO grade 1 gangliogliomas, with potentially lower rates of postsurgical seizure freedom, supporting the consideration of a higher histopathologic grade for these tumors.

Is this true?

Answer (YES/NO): NO